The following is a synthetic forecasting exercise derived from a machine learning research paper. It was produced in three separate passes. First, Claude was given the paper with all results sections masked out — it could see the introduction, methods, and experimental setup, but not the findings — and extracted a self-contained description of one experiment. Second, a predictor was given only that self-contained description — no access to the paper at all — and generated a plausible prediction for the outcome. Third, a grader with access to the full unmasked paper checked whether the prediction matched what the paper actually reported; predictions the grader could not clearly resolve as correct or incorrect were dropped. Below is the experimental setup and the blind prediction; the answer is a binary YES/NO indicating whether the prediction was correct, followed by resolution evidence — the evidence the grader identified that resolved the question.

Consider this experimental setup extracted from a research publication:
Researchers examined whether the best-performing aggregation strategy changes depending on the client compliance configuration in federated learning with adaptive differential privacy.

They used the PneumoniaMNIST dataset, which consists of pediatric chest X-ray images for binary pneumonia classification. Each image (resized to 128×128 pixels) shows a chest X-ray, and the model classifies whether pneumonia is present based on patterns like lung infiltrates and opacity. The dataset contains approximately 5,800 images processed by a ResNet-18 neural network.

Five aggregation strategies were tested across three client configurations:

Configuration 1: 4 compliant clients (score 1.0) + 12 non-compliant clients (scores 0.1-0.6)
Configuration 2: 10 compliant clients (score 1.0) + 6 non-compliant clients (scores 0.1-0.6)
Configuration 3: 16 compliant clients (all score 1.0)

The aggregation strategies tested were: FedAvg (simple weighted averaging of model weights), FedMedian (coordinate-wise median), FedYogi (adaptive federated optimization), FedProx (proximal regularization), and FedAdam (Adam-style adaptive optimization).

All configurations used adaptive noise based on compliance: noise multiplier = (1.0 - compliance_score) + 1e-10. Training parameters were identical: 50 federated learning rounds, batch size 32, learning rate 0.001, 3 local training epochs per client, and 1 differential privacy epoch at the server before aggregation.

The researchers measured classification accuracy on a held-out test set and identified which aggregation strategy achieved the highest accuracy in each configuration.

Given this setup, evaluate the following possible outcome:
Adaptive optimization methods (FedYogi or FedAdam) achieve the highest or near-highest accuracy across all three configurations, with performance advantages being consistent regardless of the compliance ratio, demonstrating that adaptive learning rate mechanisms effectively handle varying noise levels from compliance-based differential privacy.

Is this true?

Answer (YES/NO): NO